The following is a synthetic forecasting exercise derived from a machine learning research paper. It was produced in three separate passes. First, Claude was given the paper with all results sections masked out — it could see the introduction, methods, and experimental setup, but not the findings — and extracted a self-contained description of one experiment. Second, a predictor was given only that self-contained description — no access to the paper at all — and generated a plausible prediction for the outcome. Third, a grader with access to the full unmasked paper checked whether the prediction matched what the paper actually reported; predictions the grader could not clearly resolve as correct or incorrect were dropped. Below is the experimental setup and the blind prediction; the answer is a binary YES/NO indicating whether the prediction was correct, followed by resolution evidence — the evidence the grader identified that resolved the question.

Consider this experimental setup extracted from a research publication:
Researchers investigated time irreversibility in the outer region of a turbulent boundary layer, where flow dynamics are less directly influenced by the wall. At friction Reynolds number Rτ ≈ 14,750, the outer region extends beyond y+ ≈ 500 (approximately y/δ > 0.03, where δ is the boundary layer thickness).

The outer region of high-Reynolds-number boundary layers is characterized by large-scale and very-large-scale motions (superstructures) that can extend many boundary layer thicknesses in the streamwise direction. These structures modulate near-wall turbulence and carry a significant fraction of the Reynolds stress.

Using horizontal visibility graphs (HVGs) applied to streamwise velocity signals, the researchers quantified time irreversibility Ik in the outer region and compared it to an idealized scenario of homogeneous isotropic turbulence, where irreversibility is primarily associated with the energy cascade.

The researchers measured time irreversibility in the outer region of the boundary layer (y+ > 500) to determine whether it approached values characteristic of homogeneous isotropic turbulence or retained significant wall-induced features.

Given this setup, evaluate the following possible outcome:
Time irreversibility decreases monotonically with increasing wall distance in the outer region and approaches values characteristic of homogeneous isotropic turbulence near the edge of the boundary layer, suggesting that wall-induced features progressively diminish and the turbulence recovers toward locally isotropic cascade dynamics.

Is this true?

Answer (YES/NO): NO